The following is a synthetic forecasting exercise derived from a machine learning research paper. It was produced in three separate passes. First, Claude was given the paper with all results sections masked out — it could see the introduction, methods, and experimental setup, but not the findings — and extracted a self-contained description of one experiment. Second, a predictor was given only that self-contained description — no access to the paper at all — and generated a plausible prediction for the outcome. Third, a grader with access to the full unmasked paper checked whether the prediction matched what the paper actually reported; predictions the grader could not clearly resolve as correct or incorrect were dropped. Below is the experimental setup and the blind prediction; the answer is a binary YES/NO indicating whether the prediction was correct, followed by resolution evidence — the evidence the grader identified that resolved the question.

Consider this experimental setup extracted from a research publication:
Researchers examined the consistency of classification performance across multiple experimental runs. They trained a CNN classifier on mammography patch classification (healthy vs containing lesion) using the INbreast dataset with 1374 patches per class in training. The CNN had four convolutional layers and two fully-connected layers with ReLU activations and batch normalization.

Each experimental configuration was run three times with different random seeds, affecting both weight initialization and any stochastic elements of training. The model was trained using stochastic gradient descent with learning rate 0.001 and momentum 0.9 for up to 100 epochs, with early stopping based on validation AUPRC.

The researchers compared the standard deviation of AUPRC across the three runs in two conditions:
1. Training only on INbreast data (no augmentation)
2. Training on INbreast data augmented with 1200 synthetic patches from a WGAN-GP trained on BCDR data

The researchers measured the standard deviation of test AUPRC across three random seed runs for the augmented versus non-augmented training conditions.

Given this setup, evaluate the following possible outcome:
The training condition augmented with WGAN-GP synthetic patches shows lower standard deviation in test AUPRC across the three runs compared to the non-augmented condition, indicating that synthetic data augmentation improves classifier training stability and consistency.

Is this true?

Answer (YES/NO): NO